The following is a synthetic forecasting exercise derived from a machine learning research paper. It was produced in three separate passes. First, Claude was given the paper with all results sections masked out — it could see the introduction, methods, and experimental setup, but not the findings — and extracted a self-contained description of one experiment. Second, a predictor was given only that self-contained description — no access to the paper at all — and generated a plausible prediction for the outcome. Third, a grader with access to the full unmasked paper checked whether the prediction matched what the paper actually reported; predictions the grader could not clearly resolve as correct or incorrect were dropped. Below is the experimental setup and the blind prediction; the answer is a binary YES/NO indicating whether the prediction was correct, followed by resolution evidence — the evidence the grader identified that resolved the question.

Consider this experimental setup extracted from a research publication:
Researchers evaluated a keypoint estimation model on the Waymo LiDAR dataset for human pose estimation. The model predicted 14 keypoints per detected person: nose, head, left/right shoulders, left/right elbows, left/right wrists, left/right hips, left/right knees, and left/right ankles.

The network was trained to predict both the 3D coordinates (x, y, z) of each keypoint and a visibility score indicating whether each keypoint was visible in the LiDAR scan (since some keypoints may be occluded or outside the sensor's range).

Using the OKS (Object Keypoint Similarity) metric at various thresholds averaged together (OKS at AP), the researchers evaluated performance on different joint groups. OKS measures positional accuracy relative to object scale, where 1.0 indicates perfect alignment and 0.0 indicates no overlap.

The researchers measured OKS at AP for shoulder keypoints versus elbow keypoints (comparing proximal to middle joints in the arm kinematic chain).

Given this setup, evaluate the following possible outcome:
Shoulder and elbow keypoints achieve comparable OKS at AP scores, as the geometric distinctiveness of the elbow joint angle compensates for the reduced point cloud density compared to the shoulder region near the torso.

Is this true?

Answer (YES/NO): NO